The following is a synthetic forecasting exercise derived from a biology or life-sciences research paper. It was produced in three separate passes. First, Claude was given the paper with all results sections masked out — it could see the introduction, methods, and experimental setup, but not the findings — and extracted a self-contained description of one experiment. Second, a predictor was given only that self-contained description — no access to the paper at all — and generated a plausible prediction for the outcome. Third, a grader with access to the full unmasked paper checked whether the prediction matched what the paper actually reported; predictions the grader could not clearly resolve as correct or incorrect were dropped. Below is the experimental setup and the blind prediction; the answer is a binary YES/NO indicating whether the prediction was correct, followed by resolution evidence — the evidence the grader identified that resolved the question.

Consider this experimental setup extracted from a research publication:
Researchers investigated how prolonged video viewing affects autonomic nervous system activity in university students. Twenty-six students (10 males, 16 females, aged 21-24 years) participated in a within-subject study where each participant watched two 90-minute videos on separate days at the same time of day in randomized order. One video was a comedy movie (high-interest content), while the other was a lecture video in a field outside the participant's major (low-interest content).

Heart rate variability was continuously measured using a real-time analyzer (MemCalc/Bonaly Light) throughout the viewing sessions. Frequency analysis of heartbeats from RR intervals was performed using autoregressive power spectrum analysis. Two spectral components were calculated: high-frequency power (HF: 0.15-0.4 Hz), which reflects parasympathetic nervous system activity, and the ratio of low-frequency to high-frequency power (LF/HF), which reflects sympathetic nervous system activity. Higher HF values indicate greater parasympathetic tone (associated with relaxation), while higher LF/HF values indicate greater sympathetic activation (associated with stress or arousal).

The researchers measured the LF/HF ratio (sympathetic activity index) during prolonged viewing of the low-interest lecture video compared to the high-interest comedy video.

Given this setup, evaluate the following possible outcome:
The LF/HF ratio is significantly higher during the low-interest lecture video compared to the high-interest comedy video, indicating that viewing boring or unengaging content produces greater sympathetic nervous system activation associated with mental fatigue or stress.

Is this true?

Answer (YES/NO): NO